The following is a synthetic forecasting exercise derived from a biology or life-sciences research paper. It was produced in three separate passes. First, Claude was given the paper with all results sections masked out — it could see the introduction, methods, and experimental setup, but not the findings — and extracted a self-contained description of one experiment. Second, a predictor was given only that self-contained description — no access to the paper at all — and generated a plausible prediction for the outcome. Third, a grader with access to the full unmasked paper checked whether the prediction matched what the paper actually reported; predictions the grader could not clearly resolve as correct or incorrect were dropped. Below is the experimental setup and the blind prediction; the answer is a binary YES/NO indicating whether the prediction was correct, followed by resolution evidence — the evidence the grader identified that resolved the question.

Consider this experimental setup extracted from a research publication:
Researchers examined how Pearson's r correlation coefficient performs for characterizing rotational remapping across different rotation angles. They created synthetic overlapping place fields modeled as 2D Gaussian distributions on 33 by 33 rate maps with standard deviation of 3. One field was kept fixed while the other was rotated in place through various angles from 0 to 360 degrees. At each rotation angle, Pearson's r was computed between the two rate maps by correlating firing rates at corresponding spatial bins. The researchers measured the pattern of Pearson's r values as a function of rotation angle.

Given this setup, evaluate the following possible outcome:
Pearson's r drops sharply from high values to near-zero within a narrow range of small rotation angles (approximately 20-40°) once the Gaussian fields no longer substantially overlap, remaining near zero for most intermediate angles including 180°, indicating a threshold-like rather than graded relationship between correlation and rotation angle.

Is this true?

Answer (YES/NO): NO